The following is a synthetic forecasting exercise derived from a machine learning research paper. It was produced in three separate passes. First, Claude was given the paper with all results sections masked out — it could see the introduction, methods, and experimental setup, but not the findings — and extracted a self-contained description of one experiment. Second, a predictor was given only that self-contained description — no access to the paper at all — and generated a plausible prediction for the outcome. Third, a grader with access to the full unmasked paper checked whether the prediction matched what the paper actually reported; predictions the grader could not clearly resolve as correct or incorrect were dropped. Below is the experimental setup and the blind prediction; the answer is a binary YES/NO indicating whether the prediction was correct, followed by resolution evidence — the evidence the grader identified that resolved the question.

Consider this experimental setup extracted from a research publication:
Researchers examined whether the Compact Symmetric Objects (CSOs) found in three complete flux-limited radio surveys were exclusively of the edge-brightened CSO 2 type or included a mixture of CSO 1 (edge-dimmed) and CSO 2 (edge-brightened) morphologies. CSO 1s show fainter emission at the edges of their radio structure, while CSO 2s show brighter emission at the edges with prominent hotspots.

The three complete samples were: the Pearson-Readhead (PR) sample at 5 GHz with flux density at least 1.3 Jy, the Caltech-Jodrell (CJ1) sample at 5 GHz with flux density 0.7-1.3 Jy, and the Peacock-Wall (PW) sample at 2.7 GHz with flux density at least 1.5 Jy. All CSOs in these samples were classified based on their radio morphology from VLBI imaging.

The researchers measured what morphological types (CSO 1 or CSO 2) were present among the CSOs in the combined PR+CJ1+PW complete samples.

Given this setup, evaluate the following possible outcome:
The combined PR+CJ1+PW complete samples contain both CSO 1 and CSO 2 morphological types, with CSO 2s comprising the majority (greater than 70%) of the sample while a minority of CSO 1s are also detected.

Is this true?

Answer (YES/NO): NO